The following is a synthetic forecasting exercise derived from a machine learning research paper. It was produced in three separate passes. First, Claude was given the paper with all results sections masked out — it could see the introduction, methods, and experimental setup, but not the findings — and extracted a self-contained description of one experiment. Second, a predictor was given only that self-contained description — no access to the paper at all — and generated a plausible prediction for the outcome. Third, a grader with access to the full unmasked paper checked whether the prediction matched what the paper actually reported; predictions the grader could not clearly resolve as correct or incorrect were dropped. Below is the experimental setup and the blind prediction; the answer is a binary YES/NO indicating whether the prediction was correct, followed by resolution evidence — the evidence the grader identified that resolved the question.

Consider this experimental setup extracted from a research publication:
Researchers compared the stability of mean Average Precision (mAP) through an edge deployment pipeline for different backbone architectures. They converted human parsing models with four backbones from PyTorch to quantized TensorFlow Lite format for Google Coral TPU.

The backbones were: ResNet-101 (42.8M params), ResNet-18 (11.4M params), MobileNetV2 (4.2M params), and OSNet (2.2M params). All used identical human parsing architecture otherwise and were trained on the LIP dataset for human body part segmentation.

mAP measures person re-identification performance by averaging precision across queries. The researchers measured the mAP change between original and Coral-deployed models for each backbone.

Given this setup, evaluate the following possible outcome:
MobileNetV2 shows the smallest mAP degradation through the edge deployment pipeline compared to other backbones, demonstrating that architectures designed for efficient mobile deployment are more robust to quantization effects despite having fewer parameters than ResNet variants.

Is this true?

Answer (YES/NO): NO